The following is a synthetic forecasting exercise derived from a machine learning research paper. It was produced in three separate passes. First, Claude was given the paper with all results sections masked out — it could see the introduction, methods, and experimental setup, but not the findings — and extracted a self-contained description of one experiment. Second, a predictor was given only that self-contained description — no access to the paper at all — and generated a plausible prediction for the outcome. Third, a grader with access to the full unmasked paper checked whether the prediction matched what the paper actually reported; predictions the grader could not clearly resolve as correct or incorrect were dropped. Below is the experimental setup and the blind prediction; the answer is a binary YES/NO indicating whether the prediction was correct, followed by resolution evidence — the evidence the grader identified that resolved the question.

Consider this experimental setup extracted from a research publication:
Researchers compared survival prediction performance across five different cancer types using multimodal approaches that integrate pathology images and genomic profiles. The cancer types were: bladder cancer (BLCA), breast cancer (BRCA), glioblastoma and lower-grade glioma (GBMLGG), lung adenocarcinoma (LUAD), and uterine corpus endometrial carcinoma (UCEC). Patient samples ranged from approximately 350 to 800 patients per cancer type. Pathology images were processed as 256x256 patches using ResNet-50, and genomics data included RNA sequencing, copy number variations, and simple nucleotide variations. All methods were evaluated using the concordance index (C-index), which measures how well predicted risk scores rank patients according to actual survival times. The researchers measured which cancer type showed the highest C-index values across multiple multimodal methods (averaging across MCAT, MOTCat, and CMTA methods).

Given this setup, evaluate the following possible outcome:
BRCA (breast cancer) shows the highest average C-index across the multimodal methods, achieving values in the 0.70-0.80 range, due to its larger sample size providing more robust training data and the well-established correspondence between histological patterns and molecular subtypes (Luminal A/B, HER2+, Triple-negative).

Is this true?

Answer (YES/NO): NO